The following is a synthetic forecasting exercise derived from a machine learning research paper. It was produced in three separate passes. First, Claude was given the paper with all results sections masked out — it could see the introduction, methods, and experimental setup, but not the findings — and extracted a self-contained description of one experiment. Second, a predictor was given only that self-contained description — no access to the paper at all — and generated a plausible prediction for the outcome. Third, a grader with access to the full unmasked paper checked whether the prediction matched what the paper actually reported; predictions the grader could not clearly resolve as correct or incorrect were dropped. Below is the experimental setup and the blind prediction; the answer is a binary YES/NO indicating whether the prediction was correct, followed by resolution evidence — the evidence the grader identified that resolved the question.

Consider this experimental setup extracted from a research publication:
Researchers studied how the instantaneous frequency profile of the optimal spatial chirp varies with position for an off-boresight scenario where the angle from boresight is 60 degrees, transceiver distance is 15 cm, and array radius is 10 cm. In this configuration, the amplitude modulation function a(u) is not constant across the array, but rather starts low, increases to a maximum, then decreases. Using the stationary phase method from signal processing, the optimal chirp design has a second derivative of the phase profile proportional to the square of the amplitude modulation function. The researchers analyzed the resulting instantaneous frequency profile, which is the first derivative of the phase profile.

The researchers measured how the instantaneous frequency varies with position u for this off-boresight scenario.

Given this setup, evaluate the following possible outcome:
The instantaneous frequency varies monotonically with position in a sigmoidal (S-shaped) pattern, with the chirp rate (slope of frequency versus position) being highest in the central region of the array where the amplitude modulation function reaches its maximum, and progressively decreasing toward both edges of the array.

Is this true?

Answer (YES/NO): YES